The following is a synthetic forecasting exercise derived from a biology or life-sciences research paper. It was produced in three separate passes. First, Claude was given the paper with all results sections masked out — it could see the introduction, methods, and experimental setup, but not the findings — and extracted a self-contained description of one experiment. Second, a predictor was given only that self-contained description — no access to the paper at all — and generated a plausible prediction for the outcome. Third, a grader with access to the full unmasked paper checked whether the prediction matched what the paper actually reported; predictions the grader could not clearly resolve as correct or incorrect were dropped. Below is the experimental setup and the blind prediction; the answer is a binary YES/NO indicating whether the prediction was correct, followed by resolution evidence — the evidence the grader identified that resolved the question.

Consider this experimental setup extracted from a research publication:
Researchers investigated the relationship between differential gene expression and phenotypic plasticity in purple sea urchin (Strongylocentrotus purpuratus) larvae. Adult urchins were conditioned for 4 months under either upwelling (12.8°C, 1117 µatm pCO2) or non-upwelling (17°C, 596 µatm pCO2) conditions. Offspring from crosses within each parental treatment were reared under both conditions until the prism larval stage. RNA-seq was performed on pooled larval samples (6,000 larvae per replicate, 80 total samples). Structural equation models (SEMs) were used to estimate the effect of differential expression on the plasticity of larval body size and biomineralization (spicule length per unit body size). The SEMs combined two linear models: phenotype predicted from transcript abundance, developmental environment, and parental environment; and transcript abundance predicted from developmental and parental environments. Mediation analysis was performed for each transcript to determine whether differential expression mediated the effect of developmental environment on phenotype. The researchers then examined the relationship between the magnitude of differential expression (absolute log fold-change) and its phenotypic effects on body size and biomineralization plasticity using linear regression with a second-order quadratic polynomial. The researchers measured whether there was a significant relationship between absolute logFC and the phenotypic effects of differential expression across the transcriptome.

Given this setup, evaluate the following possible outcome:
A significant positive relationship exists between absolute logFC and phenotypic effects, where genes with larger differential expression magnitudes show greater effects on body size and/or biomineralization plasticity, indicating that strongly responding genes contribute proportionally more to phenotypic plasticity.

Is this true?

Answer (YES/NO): YES